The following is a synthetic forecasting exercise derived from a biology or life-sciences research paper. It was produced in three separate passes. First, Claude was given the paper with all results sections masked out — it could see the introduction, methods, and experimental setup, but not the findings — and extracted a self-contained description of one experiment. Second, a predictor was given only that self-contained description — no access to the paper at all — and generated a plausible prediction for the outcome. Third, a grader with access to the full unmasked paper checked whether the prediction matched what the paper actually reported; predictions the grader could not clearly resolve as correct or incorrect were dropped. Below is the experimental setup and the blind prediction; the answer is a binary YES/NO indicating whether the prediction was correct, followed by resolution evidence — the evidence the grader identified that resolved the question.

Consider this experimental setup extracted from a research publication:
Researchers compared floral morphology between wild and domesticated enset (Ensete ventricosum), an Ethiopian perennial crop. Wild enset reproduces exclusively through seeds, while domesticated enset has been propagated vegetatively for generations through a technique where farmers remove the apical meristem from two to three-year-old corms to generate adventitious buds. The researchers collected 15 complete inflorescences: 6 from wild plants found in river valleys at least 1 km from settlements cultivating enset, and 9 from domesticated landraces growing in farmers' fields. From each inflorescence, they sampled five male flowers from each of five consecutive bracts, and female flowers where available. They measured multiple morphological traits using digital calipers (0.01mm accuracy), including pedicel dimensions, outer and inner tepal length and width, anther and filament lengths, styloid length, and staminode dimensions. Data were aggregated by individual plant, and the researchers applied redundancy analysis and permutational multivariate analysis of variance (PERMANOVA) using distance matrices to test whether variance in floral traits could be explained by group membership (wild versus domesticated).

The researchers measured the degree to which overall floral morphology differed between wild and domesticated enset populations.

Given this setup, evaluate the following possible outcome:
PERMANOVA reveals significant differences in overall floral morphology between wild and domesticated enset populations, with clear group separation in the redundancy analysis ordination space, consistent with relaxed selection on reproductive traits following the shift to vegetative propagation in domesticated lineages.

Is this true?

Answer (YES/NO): NO